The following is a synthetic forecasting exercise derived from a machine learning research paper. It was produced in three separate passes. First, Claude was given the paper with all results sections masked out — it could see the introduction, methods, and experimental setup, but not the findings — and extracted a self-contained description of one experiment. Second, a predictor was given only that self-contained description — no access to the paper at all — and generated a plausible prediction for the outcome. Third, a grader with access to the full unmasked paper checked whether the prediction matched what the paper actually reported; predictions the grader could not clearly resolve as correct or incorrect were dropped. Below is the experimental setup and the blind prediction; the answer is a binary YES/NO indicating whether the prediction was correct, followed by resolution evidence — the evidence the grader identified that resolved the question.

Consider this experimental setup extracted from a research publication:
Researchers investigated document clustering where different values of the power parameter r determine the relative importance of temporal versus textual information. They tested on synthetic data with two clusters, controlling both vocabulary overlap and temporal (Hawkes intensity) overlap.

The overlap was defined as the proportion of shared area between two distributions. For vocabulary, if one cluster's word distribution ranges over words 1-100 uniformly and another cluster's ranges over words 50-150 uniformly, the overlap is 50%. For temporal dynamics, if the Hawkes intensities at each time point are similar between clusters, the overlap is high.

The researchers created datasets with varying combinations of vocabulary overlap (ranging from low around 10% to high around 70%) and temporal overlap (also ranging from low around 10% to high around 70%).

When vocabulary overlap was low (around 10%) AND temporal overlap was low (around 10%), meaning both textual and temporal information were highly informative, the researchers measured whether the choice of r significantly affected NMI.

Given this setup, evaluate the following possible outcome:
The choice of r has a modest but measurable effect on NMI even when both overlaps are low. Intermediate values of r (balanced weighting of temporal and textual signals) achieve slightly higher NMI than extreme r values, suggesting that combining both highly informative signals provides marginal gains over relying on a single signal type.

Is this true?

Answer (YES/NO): NO